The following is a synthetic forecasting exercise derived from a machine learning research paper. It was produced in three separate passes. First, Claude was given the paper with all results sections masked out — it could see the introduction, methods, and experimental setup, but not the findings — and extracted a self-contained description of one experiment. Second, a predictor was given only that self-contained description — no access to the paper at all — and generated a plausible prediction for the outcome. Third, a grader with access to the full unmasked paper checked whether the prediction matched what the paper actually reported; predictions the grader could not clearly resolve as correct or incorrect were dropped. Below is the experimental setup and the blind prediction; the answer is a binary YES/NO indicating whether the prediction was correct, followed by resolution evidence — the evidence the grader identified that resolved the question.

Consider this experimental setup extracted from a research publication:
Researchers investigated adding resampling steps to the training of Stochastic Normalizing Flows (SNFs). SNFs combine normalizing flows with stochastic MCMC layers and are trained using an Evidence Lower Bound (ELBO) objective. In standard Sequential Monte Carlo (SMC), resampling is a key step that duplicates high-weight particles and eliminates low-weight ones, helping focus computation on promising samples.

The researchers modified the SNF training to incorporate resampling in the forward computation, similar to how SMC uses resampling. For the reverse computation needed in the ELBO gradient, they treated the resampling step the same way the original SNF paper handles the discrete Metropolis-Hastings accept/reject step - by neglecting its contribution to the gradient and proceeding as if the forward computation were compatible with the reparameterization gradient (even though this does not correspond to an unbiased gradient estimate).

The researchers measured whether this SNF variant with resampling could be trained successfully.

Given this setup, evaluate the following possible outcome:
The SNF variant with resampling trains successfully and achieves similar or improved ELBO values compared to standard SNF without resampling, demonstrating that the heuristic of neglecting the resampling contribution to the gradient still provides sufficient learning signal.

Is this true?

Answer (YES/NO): NO